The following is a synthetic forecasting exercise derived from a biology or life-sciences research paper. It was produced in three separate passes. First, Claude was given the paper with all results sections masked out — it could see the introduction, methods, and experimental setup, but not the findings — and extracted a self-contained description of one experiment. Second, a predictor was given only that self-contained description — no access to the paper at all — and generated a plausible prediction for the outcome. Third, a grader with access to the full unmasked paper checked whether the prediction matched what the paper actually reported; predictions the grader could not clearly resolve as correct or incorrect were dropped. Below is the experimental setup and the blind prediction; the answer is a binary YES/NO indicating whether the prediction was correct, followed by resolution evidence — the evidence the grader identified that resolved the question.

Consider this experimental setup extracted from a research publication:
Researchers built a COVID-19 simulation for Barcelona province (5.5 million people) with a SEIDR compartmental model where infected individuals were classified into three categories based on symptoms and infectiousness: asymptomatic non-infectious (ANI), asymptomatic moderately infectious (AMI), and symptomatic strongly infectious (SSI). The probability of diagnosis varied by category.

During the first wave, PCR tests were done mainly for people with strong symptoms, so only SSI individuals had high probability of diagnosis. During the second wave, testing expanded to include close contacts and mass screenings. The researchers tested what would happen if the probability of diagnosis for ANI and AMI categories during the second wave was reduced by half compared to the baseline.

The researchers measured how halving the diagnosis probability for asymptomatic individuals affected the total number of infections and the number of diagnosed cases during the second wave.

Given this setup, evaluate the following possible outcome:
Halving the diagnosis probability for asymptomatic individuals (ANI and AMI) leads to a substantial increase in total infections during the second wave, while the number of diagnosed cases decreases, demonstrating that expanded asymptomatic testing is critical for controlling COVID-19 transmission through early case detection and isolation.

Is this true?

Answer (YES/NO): NO